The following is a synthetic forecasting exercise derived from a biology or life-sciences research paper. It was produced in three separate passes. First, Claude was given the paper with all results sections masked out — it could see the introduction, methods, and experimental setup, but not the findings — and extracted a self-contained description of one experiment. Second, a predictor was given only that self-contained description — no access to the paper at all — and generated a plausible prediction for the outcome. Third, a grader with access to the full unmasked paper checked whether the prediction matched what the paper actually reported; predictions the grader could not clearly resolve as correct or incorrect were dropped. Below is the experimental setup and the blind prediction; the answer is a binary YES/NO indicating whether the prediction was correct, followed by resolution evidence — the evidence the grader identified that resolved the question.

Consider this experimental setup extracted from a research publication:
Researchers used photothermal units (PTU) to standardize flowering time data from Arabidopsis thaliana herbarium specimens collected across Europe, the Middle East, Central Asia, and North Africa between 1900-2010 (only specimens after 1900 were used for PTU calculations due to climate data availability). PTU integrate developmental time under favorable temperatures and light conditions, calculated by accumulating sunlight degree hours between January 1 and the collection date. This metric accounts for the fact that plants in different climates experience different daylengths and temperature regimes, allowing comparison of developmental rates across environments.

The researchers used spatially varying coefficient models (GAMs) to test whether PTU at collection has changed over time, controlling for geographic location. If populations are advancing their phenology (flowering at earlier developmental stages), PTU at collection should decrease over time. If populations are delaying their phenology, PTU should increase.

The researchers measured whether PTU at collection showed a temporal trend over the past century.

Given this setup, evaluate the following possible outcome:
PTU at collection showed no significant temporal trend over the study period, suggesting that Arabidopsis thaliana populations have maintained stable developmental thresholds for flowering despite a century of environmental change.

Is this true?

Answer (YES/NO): NO